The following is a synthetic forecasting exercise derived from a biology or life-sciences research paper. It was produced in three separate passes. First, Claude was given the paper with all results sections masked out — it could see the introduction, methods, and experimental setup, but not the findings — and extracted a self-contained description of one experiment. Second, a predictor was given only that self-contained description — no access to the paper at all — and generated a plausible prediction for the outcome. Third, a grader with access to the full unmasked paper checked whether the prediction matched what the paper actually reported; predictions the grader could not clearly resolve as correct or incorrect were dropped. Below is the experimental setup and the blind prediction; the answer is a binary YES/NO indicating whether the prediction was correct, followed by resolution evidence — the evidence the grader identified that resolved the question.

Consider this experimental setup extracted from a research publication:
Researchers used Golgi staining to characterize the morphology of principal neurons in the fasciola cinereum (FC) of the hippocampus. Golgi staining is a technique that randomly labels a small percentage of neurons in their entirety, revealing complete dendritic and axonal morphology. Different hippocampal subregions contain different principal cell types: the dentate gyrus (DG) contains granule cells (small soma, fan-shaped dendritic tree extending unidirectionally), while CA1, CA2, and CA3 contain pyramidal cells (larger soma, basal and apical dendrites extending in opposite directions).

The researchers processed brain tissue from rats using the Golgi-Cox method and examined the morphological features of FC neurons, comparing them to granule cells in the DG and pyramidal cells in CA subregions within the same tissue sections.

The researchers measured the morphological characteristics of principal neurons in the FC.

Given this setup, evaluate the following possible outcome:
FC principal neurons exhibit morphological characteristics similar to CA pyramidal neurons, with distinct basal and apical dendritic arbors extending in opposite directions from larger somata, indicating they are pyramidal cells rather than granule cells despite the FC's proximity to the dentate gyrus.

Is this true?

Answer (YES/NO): NO